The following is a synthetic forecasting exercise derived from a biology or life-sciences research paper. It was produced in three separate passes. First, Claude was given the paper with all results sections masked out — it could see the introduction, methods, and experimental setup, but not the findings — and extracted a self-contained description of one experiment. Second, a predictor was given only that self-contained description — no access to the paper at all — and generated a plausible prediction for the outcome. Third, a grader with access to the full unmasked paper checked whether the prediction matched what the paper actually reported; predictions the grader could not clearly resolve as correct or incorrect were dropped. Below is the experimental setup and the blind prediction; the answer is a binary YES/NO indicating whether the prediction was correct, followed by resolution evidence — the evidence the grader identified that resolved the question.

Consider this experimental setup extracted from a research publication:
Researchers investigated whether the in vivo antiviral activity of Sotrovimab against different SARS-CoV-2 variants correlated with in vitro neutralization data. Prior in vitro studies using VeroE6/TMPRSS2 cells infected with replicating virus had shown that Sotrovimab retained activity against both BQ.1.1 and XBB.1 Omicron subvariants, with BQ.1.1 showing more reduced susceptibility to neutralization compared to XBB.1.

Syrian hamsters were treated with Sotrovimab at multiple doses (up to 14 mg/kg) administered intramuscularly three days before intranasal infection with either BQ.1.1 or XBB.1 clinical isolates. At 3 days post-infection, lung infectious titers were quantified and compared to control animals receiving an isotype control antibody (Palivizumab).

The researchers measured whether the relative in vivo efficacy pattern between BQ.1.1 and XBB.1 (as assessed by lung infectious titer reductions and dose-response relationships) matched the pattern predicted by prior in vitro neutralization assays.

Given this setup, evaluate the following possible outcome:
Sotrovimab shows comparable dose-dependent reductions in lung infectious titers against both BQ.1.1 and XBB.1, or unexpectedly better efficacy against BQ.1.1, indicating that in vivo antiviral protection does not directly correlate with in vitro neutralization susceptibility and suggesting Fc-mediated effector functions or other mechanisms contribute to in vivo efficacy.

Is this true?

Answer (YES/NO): NO